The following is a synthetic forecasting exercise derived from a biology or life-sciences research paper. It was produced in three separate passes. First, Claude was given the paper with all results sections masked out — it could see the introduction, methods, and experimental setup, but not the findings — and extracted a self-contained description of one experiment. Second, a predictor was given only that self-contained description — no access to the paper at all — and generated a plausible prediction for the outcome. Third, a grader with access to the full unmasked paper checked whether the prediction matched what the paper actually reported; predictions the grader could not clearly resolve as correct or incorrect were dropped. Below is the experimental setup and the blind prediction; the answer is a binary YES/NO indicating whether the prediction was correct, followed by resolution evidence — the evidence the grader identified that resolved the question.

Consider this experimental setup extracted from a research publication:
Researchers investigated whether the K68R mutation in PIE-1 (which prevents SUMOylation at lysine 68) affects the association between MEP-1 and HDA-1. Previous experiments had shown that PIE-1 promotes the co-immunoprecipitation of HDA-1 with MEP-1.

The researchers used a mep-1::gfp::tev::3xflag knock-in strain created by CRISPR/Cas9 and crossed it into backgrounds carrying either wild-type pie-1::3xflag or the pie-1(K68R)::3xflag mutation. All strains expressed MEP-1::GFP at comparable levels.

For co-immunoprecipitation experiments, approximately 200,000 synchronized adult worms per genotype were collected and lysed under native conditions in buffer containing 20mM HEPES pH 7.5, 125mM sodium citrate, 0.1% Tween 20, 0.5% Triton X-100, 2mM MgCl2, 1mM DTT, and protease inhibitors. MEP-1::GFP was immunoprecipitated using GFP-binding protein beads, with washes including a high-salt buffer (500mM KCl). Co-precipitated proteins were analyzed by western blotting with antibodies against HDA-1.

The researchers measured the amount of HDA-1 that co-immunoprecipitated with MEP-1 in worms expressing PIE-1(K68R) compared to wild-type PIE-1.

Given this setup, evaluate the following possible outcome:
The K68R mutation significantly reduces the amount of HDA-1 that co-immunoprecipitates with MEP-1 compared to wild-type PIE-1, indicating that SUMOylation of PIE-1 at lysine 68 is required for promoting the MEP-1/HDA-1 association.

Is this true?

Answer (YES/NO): NO